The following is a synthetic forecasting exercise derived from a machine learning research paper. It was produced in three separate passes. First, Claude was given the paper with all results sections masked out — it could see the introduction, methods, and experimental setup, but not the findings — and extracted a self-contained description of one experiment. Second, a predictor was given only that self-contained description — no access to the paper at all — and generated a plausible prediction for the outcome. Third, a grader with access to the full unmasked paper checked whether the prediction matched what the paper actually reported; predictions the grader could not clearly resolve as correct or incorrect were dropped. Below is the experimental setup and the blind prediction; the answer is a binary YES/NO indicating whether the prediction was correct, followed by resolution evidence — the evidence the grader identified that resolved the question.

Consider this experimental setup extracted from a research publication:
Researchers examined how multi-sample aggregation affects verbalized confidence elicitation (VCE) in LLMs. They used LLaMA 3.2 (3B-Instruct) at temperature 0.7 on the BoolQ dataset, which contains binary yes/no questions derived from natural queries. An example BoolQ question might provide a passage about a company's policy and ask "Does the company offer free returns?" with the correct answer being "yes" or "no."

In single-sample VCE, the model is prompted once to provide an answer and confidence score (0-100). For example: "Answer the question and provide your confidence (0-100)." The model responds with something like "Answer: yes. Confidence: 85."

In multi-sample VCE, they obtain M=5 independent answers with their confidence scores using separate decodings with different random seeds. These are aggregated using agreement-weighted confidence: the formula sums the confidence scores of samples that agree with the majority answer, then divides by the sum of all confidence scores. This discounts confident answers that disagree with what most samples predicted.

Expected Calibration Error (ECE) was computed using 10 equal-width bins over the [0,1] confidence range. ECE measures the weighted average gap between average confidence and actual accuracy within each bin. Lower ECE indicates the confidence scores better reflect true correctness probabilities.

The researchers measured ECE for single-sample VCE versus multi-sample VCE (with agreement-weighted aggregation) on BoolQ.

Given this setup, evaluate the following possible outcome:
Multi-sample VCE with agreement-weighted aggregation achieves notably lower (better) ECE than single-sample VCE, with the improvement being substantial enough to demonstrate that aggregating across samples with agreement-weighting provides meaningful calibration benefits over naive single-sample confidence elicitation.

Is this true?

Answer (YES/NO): YES